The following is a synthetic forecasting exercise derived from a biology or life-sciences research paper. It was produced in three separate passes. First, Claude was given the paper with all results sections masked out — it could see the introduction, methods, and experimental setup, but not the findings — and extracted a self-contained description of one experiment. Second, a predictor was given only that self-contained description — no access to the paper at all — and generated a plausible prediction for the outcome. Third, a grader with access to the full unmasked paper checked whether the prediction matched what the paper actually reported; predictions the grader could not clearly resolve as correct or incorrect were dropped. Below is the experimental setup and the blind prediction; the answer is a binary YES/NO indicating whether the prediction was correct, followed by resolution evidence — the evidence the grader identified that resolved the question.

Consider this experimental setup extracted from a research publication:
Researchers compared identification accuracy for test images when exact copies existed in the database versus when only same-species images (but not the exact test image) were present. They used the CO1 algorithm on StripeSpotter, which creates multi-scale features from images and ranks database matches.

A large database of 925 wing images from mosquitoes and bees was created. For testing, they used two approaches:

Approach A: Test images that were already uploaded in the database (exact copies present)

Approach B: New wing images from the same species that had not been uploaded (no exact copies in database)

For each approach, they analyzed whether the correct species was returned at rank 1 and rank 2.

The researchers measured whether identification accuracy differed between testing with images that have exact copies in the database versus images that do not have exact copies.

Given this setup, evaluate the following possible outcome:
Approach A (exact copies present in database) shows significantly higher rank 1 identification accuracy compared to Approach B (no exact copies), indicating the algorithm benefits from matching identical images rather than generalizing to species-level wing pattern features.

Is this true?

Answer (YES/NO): NO